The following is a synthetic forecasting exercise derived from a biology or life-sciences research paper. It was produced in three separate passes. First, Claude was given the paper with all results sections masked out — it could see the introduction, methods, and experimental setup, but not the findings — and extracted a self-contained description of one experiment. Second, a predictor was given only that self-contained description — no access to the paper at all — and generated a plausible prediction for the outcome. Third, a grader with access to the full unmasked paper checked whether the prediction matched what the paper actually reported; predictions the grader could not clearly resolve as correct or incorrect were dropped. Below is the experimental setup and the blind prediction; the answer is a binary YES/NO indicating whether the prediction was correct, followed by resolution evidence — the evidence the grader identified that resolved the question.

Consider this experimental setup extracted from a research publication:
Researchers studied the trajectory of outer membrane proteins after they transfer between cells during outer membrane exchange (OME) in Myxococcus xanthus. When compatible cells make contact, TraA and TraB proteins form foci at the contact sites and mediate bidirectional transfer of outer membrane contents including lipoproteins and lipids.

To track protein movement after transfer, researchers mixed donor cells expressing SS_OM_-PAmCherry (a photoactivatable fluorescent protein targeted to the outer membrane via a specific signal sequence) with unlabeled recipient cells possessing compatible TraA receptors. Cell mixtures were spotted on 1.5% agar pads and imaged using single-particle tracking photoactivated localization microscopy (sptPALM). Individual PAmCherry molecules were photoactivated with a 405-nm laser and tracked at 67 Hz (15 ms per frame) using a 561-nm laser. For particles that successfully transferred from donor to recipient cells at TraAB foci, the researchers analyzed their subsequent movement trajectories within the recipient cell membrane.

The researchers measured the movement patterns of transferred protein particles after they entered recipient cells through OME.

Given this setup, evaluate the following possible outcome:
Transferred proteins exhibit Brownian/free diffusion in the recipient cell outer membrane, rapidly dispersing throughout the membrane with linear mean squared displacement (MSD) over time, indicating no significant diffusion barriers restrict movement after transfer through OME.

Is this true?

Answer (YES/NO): YES